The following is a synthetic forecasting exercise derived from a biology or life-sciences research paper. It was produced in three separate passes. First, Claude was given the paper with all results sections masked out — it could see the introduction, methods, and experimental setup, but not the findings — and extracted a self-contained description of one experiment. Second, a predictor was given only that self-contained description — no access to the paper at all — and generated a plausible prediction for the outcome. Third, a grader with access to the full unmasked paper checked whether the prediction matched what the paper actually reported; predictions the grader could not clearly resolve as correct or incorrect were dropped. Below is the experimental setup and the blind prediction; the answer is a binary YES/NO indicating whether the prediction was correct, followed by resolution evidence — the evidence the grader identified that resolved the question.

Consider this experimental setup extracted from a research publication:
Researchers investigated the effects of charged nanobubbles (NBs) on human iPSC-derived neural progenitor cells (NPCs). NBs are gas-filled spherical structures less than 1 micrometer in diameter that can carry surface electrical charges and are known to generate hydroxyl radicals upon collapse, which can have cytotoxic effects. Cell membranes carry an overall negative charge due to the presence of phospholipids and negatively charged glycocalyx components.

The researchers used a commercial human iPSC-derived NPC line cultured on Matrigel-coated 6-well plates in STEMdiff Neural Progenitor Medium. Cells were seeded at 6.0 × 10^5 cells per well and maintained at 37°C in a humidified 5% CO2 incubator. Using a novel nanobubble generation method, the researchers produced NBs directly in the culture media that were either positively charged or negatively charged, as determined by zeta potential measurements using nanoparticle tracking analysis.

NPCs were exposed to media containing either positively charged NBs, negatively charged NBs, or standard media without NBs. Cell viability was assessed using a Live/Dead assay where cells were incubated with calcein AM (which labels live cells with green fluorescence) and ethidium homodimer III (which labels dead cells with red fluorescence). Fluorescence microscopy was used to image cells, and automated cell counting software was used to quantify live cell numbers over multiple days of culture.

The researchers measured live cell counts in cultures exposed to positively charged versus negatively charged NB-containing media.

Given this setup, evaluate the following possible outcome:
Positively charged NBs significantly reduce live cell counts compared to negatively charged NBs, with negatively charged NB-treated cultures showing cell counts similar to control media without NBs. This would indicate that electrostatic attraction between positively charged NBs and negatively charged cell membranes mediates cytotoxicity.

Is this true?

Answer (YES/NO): NO